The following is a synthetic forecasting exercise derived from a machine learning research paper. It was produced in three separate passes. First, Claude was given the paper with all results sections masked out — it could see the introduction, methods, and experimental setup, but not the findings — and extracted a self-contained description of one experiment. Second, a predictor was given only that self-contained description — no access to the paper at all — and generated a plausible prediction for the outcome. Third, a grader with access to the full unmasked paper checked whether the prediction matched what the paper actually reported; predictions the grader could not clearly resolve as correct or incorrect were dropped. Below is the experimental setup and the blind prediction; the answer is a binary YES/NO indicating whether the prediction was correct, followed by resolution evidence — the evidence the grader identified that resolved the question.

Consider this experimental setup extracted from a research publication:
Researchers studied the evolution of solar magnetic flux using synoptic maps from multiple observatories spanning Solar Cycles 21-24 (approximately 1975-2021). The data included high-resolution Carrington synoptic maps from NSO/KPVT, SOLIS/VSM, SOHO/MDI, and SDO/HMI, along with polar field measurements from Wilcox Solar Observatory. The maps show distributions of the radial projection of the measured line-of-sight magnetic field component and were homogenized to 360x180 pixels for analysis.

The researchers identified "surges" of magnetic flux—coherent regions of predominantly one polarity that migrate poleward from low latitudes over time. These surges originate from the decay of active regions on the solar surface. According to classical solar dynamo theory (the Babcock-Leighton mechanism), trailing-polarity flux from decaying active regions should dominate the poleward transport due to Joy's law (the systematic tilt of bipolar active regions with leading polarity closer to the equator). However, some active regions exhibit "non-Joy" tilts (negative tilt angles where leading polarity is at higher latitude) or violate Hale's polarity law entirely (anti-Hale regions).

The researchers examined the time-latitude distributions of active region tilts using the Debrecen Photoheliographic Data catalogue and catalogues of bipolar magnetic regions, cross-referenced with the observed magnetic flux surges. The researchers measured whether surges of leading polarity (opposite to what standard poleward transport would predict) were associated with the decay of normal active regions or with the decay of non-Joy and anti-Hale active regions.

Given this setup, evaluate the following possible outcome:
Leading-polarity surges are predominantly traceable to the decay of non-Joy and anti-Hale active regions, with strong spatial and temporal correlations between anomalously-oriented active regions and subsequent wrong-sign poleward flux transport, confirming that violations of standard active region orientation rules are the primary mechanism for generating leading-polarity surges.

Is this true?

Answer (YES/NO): YES